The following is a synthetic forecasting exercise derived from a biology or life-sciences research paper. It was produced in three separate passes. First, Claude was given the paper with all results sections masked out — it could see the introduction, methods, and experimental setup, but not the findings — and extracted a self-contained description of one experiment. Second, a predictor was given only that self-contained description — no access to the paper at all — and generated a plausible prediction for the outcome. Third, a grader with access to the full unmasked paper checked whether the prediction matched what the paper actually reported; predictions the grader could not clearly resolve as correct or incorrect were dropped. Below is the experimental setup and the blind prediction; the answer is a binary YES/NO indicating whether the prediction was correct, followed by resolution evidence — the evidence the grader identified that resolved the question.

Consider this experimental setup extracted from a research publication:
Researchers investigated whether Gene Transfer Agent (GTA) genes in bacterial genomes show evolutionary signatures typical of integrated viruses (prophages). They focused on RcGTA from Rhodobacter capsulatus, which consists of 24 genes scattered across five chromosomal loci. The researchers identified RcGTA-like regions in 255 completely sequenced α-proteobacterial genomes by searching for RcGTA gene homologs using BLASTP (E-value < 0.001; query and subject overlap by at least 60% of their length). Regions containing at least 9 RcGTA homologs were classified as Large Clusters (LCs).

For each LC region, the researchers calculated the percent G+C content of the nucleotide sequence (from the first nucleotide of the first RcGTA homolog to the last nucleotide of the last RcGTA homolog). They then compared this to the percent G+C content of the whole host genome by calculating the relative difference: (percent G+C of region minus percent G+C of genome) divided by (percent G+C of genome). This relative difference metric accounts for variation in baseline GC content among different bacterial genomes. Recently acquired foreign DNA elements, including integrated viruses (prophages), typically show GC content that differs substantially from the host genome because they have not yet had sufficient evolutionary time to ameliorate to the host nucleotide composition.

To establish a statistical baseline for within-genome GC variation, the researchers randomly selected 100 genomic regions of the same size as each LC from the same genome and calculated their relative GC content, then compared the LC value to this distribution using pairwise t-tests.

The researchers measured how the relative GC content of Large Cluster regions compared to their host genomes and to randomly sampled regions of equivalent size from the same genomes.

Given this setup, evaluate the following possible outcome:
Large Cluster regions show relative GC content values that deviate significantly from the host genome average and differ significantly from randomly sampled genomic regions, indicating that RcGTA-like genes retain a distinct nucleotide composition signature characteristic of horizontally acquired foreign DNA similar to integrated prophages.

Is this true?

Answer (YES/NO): NO